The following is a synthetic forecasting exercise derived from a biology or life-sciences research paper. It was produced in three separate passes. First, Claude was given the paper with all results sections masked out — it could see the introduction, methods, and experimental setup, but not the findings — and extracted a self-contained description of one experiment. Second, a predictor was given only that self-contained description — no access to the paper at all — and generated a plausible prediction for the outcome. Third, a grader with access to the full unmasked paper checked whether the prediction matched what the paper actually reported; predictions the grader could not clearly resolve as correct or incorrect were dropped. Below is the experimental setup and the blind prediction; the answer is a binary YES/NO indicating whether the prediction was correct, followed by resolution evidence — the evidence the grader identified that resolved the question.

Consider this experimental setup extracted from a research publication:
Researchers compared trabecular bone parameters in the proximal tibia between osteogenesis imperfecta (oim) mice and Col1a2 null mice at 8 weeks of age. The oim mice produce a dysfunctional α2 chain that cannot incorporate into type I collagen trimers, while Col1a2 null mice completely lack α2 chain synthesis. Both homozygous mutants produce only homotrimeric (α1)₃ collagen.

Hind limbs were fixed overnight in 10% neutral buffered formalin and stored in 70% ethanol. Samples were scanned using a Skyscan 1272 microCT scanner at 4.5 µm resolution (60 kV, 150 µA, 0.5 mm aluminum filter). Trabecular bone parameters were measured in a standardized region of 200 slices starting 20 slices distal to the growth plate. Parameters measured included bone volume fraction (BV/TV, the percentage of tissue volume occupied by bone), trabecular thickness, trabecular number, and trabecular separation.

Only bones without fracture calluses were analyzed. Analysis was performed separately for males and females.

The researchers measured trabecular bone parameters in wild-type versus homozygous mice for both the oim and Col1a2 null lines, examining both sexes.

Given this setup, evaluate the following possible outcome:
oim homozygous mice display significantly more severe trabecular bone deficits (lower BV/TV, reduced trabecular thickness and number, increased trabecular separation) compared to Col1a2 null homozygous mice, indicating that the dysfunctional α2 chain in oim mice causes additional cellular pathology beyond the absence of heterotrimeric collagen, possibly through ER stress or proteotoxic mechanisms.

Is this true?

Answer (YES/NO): YES